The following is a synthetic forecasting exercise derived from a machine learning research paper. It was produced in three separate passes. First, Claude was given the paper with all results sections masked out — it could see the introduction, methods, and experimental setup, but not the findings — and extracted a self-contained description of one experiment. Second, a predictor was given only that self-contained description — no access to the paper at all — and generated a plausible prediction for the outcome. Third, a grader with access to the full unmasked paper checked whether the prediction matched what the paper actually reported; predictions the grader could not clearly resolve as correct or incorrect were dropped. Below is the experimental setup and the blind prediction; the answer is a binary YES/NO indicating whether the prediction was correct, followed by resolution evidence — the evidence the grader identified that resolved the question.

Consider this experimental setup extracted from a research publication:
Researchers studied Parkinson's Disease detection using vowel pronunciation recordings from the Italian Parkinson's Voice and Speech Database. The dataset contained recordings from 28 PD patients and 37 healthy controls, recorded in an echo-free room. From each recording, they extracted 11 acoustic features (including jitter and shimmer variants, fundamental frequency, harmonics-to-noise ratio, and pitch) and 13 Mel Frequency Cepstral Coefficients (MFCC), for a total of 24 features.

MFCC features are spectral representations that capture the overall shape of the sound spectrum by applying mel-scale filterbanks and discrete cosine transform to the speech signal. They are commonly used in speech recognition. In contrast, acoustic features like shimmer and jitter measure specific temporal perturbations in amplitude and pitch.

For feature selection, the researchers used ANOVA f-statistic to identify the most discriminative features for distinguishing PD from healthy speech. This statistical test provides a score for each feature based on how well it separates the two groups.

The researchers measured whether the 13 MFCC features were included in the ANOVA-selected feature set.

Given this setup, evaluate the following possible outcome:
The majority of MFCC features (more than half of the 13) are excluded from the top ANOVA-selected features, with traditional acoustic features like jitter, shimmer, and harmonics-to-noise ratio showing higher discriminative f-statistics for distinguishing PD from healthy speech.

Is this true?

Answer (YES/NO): NO